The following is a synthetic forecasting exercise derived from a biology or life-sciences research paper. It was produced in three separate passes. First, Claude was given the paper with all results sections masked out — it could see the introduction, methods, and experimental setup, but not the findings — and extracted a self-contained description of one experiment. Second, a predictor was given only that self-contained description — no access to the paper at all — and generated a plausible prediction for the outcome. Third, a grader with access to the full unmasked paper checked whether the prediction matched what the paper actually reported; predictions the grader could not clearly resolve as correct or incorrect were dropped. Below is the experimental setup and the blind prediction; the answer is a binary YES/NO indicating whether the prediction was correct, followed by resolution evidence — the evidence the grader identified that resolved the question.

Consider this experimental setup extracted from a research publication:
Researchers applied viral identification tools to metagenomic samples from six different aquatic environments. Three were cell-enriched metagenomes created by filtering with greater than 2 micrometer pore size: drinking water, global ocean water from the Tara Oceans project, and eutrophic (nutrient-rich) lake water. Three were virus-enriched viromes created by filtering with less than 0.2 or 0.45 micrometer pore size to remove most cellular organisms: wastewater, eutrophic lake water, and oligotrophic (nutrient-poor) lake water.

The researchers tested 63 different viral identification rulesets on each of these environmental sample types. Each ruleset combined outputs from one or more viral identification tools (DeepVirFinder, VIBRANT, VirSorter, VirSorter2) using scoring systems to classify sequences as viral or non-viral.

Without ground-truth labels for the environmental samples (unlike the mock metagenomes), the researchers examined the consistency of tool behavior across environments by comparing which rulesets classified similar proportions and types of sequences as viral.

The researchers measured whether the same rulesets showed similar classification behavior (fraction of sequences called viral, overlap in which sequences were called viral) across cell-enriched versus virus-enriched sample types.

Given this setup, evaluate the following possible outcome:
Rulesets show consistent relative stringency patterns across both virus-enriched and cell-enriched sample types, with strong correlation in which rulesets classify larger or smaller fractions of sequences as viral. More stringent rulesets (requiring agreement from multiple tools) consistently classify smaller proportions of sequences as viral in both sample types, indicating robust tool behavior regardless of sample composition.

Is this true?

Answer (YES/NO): NO